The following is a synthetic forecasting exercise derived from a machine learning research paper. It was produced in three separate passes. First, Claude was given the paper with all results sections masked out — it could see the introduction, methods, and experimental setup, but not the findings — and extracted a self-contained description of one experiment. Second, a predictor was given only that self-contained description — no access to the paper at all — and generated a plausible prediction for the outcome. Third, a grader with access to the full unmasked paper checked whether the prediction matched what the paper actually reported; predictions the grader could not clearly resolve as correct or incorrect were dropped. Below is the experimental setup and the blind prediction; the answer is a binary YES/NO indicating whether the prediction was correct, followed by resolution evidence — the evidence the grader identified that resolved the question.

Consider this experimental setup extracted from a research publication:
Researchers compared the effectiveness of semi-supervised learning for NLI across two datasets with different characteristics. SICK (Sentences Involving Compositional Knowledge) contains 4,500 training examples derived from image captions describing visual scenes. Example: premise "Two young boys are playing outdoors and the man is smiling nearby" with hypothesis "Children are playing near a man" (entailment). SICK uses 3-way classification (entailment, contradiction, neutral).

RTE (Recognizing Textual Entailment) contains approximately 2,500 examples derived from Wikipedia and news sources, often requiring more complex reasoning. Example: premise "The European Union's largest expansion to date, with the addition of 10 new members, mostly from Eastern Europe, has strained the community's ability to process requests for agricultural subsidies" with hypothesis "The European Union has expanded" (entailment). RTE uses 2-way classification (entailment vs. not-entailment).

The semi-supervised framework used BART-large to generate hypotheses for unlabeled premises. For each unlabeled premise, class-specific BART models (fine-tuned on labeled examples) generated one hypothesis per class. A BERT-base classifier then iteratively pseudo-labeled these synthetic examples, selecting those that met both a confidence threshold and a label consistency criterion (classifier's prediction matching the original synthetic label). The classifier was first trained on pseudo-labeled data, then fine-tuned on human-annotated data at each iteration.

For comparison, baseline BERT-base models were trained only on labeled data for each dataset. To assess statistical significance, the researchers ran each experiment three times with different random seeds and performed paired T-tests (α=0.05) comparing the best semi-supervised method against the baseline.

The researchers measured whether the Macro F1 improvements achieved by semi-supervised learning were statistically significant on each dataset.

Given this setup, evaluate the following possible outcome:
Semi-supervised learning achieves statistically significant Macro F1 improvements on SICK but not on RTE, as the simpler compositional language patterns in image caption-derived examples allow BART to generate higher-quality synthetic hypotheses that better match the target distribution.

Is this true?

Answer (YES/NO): NO